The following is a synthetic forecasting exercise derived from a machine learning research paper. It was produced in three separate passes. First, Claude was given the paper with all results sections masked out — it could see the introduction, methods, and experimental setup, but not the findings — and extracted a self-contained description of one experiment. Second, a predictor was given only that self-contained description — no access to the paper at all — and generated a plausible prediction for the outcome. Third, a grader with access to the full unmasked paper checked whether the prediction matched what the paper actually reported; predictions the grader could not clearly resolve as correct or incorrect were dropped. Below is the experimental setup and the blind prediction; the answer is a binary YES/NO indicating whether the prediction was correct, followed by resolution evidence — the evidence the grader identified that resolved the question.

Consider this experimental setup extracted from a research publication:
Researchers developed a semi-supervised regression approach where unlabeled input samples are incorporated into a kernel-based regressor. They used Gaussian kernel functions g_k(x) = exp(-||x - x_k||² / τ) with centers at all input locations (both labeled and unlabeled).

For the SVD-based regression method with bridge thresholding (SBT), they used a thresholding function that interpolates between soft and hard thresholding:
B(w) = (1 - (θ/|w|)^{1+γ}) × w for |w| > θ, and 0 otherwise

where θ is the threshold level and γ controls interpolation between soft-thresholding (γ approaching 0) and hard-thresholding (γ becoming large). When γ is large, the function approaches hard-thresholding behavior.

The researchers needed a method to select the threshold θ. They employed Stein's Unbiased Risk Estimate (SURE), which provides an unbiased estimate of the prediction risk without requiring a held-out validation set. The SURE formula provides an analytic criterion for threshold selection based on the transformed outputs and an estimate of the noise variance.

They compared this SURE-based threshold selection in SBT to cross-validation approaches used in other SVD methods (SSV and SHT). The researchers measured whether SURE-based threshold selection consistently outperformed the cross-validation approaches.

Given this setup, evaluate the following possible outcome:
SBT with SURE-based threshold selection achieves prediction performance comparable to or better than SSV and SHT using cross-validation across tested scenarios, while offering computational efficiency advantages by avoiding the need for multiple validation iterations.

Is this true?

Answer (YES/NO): NO